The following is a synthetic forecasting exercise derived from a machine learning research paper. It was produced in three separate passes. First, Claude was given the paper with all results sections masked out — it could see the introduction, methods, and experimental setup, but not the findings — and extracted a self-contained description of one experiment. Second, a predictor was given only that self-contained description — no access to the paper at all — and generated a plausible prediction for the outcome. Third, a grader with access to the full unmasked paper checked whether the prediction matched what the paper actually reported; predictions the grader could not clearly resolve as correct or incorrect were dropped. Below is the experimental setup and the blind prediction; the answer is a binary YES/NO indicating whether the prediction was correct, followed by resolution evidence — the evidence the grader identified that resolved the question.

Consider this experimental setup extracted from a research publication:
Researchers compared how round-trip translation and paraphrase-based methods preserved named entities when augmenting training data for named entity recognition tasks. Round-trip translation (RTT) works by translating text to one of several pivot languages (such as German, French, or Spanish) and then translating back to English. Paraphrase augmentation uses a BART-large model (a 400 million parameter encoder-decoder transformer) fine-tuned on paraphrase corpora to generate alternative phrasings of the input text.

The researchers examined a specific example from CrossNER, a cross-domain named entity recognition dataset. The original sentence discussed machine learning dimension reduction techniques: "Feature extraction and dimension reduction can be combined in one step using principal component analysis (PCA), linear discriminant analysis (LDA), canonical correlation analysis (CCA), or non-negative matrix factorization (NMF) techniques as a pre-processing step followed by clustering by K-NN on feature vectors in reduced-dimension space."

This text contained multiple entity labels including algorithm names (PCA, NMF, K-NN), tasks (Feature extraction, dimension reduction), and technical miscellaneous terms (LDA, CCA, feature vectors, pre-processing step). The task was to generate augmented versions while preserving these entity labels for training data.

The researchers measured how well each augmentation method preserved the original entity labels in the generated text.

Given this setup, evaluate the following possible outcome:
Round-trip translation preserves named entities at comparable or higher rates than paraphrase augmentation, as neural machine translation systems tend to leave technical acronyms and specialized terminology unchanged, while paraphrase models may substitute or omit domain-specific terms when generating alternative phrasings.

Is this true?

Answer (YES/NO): NO